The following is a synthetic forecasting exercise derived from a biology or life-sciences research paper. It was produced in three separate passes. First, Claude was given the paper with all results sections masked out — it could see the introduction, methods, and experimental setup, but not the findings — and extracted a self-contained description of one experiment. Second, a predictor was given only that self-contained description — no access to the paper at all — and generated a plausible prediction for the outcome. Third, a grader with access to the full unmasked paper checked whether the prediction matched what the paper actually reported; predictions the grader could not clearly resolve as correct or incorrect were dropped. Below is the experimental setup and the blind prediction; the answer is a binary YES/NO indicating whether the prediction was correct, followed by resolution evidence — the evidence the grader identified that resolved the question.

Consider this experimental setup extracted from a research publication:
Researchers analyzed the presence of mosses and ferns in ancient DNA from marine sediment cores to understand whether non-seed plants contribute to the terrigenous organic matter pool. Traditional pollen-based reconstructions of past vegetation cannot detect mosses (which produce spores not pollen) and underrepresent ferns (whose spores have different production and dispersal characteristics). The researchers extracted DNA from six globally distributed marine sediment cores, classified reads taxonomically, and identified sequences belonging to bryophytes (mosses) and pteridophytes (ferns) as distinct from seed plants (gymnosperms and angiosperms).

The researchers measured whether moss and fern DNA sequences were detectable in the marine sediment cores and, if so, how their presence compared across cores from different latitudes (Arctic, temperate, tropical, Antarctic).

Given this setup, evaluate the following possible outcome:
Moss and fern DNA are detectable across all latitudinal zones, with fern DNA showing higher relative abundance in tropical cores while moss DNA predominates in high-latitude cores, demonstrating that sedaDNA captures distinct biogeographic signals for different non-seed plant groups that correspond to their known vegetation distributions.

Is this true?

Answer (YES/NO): NO